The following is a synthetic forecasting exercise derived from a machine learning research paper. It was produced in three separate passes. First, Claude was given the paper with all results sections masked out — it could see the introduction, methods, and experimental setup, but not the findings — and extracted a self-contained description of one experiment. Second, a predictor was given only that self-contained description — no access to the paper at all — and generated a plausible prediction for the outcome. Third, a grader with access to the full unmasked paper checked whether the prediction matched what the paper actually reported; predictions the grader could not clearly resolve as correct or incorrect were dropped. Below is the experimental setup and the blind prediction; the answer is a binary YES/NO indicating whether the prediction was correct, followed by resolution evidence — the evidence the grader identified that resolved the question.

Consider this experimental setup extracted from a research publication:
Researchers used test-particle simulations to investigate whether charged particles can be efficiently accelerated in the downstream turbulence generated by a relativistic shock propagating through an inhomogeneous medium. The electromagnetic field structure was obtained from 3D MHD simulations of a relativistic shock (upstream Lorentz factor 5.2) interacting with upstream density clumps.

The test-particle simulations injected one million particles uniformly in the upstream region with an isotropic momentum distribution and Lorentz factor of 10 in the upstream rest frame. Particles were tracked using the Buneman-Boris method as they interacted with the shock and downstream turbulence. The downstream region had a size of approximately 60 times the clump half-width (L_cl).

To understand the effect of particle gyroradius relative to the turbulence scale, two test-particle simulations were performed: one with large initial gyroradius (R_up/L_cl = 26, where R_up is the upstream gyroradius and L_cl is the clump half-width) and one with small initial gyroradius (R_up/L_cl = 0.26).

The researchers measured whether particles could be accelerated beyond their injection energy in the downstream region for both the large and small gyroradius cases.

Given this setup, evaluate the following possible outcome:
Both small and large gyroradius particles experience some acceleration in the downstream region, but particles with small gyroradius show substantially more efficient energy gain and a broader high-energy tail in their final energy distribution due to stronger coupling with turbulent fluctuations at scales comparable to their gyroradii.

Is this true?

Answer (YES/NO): NO